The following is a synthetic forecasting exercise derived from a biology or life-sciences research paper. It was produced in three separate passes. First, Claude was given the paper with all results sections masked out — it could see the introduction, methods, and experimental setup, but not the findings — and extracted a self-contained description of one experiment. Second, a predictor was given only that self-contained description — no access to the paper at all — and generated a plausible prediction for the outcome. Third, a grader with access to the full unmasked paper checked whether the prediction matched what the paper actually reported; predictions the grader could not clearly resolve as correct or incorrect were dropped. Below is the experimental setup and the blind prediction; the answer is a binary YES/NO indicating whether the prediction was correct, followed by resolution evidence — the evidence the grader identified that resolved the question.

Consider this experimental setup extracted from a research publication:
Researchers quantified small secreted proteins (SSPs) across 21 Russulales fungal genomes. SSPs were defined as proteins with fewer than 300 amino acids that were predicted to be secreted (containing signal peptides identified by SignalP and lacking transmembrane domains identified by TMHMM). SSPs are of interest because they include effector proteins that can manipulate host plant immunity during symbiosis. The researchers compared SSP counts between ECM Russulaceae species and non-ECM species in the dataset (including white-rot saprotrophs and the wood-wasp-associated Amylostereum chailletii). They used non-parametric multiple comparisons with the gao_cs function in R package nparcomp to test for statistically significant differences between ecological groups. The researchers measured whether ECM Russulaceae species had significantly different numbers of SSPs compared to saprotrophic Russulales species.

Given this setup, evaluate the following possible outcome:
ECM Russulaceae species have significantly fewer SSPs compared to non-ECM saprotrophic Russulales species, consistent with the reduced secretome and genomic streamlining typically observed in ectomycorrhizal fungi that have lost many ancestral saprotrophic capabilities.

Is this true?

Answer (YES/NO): NO